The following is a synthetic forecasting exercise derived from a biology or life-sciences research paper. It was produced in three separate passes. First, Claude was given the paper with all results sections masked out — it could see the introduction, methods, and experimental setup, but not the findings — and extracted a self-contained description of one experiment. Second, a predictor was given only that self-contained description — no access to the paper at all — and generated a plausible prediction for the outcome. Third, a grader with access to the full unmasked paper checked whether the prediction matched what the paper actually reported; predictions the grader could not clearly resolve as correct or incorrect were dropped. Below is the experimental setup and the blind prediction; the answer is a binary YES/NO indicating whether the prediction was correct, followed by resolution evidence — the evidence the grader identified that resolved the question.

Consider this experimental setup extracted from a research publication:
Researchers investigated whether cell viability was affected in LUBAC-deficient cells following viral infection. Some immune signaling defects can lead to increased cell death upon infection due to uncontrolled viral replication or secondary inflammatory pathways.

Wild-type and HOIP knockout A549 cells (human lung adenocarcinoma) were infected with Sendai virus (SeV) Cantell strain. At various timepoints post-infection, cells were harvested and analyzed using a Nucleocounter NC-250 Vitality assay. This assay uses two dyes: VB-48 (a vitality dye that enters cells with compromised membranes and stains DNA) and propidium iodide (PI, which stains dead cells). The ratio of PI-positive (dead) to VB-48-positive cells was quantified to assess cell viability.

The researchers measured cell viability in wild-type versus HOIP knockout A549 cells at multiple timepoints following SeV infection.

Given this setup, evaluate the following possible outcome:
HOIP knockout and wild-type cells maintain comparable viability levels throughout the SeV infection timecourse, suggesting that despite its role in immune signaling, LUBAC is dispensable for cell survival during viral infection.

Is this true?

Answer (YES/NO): YES